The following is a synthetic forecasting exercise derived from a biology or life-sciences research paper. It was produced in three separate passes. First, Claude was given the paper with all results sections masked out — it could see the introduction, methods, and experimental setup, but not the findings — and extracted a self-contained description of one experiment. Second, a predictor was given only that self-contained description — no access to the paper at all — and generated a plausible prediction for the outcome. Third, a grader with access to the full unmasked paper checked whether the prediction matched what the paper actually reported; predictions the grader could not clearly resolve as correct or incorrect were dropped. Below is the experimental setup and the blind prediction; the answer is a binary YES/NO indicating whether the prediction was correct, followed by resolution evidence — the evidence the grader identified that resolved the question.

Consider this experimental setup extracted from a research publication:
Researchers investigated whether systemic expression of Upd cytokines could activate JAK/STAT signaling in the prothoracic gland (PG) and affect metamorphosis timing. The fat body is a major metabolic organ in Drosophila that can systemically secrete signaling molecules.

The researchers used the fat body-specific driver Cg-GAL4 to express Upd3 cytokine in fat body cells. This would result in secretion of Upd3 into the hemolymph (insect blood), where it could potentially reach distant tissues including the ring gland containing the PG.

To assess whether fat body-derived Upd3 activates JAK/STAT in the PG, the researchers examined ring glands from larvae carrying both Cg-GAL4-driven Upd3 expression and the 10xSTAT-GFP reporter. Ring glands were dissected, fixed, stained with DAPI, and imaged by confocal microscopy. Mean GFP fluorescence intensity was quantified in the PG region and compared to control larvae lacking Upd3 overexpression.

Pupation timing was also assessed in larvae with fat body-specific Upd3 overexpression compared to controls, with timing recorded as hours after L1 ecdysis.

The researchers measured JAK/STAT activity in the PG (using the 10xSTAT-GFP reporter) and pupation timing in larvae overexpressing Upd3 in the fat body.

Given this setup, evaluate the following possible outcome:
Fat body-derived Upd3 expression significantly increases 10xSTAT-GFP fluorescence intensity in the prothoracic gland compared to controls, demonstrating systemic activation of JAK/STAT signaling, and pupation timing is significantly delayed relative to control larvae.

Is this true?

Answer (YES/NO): YES